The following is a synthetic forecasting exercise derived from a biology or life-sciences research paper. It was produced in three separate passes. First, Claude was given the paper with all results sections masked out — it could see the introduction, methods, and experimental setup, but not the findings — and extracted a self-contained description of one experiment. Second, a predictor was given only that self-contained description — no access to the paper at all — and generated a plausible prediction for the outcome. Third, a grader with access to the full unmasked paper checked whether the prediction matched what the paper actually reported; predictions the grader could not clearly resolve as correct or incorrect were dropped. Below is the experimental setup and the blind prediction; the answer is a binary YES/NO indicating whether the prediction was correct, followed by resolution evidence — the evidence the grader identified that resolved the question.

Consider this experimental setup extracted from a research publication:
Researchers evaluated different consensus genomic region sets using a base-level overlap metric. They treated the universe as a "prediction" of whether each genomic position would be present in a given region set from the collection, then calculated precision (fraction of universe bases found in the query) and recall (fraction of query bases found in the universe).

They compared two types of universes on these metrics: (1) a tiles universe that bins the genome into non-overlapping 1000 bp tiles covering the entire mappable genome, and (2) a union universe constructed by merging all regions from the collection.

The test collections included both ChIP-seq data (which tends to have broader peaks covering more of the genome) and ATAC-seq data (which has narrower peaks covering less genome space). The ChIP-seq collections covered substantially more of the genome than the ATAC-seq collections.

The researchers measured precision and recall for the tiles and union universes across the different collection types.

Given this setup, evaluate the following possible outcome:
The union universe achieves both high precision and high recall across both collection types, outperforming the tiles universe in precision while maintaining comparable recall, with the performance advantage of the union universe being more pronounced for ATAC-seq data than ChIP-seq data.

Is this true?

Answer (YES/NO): NO